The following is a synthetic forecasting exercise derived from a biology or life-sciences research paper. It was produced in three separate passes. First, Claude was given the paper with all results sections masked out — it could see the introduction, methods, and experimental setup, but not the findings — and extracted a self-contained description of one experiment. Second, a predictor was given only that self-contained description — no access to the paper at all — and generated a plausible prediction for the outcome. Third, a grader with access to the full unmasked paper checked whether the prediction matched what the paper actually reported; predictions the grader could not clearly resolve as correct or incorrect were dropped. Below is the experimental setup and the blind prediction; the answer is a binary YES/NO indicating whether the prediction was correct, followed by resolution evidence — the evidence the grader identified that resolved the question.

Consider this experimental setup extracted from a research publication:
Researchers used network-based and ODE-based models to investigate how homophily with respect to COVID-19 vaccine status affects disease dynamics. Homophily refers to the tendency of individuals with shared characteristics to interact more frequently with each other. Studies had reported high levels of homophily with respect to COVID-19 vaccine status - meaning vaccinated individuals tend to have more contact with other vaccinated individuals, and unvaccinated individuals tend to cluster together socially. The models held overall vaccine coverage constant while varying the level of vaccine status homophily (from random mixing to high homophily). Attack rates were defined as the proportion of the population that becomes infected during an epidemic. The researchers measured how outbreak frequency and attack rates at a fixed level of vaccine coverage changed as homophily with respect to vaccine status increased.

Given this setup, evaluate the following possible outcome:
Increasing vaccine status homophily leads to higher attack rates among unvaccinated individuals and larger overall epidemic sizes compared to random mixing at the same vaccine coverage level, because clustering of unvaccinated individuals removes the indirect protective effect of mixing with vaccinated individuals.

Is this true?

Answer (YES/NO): NO